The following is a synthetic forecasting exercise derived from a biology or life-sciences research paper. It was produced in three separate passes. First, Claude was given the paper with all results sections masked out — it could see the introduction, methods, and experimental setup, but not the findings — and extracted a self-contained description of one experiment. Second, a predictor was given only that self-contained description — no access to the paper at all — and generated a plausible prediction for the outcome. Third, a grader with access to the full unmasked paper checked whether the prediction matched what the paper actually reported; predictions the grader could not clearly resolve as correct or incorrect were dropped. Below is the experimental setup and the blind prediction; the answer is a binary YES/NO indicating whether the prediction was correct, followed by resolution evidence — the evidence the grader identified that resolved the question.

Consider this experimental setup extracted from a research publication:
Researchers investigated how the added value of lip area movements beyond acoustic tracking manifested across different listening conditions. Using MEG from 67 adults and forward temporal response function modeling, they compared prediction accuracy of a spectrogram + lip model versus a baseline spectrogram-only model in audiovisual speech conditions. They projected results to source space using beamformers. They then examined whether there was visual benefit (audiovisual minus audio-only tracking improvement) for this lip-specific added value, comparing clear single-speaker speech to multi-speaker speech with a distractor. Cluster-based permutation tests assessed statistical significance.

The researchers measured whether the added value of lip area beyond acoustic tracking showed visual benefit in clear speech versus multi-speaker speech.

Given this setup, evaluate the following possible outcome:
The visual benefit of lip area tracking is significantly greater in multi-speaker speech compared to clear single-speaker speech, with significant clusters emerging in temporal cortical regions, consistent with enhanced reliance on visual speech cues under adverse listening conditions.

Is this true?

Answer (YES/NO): NO